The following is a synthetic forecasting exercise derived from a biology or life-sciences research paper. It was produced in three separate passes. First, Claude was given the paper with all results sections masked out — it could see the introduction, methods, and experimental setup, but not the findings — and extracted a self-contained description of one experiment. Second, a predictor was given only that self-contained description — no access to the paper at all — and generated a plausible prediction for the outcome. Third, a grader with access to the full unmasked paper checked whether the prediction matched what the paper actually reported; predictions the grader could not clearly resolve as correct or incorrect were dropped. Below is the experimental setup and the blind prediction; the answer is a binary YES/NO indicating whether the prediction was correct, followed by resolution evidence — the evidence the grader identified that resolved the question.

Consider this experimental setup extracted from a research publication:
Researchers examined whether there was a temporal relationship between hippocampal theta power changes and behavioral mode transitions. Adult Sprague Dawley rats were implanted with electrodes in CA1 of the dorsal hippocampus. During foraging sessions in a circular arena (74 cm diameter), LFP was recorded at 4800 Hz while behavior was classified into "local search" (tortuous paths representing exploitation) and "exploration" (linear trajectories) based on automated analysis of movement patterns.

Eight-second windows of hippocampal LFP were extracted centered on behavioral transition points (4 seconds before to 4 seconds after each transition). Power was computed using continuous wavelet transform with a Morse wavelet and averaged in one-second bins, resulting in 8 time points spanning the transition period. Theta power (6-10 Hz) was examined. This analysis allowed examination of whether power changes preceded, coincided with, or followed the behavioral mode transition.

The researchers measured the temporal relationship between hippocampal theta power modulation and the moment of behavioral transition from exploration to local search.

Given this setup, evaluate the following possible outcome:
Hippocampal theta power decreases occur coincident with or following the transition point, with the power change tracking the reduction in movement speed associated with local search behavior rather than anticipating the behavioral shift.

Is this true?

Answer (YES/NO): YES